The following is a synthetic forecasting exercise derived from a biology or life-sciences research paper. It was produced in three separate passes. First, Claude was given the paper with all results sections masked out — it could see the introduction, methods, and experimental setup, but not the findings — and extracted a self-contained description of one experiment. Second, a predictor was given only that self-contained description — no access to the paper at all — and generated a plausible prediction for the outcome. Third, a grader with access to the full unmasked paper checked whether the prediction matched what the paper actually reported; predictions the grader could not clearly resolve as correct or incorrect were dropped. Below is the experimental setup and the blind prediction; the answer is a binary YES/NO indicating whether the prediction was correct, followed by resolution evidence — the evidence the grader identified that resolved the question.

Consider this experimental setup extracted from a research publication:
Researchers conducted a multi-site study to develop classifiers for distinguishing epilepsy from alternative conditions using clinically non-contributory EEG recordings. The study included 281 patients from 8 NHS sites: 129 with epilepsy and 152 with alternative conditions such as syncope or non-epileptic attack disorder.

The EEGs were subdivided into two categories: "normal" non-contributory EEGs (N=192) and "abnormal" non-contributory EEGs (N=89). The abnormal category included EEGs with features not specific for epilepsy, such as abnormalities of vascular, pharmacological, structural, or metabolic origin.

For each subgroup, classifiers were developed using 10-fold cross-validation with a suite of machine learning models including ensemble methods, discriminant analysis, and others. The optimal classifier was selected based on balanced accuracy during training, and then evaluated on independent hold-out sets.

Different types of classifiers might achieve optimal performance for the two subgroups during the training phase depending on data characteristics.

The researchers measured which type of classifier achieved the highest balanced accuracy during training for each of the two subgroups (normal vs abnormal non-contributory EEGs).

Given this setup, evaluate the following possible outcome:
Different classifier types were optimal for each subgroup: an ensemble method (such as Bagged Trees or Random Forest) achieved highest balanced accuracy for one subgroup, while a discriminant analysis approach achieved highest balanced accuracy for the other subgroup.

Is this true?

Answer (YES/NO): YES